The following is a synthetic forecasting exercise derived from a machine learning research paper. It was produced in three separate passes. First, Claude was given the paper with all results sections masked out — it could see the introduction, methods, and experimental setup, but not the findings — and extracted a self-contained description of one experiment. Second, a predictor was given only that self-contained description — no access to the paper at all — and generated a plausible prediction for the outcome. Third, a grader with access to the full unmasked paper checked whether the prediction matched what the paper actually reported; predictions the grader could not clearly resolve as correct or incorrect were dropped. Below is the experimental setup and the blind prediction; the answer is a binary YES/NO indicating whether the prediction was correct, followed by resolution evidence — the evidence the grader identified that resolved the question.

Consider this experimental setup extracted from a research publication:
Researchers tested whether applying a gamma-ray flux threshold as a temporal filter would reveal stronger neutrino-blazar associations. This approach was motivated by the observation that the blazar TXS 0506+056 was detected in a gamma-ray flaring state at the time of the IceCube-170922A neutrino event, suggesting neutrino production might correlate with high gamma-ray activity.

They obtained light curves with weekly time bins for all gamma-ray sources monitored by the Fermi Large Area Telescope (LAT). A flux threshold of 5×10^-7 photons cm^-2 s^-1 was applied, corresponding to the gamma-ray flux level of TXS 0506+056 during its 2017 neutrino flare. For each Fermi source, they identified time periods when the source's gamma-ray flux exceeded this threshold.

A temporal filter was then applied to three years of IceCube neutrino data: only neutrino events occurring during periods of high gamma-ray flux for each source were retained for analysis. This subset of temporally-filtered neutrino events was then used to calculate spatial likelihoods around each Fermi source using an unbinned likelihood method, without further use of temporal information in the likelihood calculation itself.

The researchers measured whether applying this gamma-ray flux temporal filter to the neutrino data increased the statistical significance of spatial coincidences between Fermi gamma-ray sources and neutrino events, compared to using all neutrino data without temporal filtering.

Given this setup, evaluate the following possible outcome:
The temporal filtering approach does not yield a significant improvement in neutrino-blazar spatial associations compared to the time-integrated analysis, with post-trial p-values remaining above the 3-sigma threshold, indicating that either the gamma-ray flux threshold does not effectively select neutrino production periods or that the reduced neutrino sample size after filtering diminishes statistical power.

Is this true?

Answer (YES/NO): YES